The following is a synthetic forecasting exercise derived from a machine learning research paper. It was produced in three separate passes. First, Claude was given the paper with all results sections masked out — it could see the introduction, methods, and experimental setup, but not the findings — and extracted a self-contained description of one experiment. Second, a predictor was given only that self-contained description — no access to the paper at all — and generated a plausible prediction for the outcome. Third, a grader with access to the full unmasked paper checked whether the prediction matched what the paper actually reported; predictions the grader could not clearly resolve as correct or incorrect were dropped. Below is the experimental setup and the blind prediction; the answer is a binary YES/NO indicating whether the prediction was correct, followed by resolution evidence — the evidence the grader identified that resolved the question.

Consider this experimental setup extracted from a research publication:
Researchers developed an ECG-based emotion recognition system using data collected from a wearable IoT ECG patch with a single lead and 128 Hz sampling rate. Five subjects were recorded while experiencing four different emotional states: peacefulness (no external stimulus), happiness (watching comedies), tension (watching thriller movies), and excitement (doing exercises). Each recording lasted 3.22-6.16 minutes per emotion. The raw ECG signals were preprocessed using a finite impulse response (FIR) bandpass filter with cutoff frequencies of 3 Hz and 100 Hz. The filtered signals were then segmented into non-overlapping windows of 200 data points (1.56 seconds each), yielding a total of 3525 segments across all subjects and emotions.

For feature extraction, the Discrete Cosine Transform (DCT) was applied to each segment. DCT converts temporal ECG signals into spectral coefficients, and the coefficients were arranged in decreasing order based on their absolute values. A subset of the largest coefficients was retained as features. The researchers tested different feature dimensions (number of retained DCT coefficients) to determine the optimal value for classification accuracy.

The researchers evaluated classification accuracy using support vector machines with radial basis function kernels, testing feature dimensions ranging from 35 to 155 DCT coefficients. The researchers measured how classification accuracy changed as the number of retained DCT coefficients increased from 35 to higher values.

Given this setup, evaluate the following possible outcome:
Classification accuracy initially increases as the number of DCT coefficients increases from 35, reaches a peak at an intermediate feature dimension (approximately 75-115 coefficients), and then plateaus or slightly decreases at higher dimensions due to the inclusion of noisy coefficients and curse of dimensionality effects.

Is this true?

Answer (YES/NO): YES